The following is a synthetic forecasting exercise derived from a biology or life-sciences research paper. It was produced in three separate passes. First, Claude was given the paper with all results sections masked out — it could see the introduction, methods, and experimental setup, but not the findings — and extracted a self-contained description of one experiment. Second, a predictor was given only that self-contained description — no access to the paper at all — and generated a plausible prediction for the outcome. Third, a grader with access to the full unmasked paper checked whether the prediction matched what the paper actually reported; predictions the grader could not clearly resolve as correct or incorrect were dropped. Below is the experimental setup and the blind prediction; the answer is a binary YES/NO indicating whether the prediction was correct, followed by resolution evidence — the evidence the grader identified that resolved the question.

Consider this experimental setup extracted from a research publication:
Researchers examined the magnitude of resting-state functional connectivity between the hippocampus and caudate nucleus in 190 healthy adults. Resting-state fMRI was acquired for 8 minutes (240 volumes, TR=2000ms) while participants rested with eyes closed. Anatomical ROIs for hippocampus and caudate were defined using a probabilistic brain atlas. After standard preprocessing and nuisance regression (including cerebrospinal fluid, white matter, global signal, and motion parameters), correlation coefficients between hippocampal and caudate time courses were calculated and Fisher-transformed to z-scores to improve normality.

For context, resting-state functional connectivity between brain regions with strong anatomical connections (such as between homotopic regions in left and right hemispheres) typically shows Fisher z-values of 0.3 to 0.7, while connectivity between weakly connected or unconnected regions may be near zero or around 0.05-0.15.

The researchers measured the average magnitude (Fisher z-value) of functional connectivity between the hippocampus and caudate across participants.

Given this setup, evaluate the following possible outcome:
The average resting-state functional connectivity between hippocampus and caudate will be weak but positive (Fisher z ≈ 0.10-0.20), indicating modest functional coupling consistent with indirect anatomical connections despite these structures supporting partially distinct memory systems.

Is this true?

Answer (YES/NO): NO